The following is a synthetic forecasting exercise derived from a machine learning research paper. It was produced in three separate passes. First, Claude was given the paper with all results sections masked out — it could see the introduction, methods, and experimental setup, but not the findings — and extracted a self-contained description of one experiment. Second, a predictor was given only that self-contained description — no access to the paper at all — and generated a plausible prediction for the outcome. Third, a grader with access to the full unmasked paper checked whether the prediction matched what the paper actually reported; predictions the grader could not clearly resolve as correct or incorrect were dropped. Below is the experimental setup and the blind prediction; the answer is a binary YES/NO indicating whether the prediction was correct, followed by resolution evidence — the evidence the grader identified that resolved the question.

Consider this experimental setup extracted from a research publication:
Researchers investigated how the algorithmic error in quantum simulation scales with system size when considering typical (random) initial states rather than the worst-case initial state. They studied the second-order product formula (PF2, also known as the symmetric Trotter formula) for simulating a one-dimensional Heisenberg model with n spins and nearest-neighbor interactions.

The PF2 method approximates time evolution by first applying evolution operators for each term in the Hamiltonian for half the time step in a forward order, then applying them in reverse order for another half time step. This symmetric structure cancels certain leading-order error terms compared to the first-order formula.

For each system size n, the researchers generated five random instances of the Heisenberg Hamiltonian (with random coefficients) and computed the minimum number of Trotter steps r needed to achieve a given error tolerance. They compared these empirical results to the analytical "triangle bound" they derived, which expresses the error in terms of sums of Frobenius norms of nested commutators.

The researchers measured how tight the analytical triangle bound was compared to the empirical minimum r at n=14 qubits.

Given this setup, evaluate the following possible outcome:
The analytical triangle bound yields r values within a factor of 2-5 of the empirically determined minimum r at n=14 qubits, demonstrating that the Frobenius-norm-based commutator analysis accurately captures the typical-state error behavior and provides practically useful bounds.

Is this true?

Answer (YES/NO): YES